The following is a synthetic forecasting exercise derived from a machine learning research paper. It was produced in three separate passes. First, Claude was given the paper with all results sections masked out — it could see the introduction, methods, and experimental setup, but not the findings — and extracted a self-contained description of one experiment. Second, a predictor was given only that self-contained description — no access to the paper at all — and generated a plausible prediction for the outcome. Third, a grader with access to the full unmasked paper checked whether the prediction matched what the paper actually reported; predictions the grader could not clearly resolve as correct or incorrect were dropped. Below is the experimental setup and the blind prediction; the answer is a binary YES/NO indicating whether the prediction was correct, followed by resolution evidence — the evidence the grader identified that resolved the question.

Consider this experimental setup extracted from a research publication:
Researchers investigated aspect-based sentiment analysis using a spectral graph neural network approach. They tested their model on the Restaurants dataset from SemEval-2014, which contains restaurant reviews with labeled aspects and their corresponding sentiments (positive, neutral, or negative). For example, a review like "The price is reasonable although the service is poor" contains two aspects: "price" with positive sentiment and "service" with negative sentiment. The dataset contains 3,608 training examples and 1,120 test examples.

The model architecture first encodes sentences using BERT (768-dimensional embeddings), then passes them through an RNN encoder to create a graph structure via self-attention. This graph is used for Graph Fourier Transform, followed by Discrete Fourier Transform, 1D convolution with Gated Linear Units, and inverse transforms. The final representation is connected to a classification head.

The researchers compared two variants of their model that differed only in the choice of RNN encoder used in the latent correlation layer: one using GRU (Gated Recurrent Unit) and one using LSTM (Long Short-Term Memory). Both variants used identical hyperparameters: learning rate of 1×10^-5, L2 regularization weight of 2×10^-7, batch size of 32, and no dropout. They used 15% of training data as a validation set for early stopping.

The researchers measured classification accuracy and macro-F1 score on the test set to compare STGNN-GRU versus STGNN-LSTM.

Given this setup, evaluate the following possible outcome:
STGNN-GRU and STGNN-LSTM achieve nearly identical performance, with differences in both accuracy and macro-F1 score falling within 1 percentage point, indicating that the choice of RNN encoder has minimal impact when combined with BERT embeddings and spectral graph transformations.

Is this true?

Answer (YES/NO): NO